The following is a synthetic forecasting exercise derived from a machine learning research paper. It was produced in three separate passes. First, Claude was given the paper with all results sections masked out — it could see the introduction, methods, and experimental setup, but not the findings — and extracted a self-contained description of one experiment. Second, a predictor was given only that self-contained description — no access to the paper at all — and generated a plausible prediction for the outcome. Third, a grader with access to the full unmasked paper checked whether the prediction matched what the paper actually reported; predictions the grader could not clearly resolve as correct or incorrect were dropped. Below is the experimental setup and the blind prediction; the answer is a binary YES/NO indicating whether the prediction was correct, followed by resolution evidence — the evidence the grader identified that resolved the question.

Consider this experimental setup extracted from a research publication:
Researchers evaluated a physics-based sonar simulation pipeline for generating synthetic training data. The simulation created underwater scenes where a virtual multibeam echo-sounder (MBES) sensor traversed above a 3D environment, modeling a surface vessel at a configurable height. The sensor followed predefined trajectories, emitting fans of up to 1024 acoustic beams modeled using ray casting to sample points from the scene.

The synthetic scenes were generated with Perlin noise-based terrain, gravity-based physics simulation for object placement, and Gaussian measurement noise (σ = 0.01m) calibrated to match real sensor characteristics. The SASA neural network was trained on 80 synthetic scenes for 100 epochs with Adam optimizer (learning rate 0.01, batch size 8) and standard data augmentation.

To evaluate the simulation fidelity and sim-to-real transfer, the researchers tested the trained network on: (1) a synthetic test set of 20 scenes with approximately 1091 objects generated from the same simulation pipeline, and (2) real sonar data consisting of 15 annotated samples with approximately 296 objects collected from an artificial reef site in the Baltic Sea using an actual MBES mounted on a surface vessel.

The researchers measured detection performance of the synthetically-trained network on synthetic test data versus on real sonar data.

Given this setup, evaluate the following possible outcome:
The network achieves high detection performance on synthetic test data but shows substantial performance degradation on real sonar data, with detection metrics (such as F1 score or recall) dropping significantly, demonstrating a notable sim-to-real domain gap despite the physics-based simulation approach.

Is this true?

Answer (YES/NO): YES